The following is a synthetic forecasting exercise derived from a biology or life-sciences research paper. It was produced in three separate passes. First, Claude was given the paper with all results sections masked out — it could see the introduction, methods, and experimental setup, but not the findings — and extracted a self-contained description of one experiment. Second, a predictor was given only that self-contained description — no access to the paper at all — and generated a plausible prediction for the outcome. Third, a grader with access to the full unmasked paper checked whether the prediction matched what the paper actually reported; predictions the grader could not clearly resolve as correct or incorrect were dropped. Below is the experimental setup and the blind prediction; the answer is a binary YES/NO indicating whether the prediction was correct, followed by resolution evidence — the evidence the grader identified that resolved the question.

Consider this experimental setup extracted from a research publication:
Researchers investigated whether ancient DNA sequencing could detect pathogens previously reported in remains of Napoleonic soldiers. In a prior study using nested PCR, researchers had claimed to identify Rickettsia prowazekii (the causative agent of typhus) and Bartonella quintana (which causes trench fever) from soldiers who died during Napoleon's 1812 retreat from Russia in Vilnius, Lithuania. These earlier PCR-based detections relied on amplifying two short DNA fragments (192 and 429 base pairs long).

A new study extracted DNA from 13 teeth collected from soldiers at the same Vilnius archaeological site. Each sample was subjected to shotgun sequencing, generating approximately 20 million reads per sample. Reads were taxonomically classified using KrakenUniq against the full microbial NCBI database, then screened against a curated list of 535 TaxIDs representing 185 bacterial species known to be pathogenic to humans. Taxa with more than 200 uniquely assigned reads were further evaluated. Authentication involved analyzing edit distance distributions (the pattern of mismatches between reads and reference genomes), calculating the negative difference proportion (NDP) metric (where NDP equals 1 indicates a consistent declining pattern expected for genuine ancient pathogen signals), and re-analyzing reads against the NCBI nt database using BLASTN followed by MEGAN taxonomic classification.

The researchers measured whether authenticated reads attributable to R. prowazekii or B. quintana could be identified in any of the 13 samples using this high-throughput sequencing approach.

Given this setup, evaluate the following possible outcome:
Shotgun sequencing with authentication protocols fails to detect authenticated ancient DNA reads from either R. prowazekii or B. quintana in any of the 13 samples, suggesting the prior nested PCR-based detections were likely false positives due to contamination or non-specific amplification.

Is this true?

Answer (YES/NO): YES